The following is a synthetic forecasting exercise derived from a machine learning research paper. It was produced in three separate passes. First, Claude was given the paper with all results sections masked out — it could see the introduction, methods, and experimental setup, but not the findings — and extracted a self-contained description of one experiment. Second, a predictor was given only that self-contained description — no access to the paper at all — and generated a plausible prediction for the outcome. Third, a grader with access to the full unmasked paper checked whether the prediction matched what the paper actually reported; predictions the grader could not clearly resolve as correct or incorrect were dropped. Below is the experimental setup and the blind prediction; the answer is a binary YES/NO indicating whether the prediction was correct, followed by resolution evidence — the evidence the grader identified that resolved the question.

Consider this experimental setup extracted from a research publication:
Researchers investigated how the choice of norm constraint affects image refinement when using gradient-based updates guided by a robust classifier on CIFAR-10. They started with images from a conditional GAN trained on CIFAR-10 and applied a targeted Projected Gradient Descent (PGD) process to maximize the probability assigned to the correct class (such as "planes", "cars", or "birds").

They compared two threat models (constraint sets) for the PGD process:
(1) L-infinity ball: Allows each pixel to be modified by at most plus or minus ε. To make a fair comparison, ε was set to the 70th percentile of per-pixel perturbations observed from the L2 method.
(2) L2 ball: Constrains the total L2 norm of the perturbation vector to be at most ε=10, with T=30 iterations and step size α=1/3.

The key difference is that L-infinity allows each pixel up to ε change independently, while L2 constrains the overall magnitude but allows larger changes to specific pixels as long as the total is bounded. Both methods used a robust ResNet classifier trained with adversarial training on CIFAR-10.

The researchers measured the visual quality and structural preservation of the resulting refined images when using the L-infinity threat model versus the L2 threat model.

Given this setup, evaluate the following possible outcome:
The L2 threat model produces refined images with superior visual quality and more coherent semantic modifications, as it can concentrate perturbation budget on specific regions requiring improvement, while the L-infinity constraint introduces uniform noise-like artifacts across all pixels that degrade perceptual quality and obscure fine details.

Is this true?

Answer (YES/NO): NO